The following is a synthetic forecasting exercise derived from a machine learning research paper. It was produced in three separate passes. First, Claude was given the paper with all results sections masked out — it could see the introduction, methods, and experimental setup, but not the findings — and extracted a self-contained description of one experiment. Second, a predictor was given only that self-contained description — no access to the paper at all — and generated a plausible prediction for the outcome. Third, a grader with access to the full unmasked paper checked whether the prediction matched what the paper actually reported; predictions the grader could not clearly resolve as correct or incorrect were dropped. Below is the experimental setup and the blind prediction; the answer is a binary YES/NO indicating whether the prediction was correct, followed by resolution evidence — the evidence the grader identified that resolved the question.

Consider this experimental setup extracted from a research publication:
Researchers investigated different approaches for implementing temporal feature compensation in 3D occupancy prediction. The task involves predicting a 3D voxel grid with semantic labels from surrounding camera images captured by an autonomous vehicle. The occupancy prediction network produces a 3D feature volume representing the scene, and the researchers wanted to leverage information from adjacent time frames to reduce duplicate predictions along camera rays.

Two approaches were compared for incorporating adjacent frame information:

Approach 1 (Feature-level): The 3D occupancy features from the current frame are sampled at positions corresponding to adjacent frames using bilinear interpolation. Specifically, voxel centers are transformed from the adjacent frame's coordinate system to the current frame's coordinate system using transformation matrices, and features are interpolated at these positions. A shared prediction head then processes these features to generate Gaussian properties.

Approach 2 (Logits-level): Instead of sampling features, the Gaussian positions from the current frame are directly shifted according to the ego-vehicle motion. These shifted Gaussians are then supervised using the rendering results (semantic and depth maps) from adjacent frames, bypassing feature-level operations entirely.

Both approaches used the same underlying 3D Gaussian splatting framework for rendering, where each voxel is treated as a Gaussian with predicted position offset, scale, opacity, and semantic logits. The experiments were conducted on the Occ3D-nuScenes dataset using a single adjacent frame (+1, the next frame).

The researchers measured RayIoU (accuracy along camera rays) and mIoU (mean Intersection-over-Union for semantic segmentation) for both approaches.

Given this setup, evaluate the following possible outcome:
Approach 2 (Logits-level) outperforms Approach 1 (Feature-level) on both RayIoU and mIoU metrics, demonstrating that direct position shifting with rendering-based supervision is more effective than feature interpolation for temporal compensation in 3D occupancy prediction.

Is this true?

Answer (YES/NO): NO